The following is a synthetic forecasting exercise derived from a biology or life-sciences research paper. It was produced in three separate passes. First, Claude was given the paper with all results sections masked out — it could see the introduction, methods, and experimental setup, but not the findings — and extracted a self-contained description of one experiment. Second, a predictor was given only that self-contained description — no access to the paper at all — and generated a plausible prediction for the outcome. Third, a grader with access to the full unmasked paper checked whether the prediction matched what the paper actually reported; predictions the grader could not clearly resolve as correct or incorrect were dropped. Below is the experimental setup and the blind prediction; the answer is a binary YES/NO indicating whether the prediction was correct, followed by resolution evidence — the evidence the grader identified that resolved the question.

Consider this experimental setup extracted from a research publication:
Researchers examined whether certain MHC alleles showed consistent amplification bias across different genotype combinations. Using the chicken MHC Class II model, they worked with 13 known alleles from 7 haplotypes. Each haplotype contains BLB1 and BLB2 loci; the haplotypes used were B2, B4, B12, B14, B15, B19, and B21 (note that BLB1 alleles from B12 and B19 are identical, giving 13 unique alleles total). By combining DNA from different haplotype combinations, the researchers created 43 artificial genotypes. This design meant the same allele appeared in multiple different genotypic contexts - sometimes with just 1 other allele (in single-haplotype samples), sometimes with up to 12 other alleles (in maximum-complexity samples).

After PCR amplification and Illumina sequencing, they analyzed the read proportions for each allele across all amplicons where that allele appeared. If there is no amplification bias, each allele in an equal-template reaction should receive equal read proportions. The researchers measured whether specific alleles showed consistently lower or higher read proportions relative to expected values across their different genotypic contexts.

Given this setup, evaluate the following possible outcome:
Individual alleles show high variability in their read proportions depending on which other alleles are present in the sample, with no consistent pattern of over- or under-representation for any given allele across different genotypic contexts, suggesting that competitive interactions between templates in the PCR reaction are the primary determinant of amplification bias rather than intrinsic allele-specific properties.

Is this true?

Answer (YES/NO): NO